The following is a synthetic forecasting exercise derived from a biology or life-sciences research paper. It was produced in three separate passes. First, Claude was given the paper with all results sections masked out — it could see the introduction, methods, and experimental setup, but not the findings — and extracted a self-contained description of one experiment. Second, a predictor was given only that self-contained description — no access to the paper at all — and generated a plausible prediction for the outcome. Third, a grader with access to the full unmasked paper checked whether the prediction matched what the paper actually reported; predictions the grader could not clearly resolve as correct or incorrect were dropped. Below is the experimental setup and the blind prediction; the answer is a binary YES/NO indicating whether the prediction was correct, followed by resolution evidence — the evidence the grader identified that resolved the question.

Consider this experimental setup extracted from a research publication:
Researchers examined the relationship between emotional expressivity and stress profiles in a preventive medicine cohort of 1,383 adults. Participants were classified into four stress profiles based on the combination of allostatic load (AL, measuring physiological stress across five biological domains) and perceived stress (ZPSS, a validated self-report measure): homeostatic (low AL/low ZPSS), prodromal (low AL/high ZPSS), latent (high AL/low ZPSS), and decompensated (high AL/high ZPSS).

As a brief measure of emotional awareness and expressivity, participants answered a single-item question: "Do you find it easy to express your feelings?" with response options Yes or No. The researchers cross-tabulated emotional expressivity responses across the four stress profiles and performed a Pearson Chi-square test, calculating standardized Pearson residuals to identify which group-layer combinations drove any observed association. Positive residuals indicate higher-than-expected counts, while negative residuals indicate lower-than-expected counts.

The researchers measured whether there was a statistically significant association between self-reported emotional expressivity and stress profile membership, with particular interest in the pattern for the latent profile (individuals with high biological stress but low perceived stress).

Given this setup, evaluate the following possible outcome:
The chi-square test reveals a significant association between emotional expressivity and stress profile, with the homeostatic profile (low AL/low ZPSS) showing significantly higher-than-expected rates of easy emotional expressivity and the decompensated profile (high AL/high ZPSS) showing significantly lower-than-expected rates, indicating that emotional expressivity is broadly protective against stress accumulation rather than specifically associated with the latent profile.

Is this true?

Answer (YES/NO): NO